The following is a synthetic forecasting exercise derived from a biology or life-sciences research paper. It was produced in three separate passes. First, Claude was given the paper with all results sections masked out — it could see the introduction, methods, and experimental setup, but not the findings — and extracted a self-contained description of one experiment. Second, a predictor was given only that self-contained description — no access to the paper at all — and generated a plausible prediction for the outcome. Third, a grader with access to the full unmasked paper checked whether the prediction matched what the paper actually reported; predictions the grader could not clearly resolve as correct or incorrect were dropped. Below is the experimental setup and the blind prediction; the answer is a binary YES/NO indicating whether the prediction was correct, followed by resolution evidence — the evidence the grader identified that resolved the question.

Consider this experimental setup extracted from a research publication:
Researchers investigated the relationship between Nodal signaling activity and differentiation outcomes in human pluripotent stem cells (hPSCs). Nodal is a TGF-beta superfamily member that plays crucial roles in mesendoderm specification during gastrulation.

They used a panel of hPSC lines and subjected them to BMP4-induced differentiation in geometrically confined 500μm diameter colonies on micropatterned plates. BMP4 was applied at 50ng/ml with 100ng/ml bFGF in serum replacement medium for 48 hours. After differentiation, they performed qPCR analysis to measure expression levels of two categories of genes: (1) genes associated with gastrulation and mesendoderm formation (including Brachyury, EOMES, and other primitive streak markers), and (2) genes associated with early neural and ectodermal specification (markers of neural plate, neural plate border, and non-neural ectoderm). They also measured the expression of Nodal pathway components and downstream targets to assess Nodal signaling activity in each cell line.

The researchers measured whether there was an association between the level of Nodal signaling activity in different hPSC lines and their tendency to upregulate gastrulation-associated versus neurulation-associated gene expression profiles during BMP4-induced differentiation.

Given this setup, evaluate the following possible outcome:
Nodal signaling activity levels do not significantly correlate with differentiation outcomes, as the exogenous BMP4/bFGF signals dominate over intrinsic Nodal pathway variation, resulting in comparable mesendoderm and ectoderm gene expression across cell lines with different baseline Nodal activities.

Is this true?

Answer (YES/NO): NO